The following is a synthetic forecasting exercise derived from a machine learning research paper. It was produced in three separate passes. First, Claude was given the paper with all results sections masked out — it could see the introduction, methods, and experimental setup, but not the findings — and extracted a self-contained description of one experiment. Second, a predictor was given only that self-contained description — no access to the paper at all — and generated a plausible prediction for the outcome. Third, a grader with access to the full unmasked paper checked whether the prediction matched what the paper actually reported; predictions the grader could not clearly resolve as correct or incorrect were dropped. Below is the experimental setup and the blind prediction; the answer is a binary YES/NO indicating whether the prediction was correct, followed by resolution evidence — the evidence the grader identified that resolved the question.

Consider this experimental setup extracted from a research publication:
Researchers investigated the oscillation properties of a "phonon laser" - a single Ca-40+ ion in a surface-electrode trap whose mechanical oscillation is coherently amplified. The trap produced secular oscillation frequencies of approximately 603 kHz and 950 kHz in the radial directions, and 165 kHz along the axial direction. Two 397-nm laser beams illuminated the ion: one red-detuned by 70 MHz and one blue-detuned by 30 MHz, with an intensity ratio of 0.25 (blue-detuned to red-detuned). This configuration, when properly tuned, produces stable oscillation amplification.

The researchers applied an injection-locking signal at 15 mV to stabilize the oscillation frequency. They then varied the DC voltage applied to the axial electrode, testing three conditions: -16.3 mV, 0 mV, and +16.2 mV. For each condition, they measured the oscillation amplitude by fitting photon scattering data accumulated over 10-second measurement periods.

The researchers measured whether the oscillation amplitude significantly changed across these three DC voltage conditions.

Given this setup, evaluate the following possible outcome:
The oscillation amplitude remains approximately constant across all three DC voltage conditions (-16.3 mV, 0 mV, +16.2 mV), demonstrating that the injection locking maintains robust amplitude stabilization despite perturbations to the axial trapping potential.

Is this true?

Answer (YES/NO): YES